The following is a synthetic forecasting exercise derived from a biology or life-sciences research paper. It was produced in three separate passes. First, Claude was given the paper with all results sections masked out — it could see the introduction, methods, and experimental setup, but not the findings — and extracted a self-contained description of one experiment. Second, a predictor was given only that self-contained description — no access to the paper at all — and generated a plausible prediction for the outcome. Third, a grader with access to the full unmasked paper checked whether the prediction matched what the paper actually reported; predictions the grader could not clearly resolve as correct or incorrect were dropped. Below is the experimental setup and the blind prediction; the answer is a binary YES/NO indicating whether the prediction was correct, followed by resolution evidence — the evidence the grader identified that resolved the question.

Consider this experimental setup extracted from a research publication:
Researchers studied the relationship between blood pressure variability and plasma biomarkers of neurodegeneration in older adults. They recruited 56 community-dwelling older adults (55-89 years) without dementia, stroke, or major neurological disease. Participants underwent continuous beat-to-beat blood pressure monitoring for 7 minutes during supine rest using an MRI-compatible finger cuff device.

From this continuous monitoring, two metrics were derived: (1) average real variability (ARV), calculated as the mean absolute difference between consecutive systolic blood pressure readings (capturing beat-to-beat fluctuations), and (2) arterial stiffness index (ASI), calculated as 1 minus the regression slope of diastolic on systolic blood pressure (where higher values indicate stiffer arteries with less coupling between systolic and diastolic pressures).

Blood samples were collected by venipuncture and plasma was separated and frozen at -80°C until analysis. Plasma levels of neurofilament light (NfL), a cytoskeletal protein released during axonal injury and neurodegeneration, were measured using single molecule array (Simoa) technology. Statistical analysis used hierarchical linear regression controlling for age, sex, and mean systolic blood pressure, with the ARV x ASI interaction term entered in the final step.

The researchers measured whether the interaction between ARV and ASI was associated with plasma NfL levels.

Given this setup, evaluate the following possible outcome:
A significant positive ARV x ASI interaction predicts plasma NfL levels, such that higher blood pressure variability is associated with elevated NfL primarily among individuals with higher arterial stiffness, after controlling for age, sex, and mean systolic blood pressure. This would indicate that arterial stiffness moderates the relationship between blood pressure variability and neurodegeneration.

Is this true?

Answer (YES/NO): YES